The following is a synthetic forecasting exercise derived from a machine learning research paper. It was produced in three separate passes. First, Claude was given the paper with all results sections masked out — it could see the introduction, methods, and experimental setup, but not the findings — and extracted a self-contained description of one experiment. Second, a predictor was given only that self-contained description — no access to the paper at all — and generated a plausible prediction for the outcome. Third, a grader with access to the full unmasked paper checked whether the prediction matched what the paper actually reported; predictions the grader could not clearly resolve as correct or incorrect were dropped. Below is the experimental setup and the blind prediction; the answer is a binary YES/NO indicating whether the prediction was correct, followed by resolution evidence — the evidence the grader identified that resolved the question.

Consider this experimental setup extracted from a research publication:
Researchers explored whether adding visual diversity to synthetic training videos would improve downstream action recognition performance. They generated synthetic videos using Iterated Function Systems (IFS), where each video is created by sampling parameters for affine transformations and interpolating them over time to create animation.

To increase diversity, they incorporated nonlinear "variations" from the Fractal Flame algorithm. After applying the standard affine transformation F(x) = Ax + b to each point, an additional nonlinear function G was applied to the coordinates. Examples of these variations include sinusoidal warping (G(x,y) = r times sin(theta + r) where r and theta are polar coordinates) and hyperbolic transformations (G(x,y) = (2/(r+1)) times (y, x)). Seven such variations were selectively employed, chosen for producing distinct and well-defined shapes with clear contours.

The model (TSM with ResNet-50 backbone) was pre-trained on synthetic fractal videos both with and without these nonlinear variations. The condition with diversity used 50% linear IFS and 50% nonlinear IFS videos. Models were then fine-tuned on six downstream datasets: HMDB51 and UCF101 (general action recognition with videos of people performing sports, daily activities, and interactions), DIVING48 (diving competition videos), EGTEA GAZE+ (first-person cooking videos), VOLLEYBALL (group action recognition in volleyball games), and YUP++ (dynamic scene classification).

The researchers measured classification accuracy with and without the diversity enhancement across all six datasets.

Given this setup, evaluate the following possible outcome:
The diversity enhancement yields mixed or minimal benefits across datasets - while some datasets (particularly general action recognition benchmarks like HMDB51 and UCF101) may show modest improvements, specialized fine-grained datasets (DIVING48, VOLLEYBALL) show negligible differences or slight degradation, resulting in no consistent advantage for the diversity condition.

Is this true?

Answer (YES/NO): NO